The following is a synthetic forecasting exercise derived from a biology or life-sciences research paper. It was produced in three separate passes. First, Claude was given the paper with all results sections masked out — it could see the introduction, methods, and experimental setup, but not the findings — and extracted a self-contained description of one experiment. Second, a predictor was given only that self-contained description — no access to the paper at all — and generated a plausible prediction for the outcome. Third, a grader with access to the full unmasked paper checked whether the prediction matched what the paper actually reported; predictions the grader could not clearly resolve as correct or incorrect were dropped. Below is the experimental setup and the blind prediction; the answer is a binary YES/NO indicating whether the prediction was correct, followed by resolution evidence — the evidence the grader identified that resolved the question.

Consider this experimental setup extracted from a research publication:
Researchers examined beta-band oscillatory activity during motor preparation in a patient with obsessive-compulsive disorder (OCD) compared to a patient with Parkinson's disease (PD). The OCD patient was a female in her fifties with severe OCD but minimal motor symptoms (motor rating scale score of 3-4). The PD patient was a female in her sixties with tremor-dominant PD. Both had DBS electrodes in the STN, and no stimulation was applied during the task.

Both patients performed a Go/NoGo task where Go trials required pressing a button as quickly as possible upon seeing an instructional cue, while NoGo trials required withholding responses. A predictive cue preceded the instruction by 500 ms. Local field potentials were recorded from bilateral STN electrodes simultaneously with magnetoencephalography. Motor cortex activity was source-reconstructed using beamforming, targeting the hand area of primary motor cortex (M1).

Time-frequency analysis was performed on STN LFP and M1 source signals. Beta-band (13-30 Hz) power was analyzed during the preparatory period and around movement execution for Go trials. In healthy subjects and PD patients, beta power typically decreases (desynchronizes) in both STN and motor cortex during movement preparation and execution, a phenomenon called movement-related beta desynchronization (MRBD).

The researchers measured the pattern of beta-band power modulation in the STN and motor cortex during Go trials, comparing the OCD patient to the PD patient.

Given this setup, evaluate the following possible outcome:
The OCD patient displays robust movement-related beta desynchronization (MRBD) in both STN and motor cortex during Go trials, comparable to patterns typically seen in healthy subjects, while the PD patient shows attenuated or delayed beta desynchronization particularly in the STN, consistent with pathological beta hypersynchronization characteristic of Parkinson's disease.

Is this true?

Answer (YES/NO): NO